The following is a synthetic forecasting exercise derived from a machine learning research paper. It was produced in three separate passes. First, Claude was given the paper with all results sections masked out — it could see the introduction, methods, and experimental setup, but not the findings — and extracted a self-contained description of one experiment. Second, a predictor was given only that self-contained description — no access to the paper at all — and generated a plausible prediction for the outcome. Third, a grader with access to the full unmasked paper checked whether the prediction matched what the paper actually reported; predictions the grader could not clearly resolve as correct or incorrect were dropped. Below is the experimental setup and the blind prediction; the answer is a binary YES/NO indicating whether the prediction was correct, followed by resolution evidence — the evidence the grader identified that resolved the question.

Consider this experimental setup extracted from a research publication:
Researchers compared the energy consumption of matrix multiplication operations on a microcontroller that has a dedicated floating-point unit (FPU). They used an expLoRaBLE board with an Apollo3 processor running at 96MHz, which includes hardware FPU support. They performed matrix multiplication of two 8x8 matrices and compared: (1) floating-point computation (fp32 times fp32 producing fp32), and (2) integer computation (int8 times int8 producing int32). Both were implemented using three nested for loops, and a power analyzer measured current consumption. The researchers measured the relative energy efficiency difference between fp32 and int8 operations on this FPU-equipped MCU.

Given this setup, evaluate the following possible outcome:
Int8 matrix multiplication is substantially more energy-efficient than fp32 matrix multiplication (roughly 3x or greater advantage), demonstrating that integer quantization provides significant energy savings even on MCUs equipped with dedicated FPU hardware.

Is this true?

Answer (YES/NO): NO